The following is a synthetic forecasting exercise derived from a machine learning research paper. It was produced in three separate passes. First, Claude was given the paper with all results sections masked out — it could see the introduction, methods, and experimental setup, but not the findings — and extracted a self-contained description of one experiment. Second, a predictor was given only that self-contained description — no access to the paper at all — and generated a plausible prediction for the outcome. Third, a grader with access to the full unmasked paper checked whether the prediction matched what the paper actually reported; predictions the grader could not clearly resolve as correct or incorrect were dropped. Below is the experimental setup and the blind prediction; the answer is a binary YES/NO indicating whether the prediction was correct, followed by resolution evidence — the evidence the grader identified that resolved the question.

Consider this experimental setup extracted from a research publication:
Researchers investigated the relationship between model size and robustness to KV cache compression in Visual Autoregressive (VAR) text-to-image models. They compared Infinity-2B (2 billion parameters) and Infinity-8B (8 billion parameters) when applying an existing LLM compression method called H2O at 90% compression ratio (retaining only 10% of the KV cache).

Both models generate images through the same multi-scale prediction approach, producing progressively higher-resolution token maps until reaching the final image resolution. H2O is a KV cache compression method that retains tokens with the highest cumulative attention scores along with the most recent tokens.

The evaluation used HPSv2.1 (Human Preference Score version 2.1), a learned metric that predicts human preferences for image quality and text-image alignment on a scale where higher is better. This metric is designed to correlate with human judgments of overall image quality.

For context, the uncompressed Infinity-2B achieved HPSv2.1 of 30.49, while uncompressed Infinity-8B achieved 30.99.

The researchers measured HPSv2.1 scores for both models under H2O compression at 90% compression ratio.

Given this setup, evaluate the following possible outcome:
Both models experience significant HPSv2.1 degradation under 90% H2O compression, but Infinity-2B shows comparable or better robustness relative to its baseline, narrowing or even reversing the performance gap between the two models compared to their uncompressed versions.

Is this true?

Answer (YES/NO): NO